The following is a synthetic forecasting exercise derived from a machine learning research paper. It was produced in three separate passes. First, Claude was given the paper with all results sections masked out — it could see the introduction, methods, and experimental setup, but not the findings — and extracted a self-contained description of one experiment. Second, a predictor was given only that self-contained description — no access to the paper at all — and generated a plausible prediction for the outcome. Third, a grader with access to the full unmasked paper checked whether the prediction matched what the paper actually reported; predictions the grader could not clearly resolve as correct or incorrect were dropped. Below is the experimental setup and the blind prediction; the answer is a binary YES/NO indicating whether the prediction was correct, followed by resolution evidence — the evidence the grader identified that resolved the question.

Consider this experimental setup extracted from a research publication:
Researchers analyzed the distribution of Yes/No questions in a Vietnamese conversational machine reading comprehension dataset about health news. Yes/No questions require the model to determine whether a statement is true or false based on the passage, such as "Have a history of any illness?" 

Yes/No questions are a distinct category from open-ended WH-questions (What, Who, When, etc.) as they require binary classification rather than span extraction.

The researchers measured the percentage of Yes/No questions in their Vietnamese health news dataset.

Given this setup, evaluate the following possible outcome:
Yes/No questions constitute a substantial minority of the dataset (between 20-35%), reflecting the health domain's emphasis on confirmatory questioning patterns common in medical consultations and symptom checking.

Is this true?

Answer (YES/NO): NO